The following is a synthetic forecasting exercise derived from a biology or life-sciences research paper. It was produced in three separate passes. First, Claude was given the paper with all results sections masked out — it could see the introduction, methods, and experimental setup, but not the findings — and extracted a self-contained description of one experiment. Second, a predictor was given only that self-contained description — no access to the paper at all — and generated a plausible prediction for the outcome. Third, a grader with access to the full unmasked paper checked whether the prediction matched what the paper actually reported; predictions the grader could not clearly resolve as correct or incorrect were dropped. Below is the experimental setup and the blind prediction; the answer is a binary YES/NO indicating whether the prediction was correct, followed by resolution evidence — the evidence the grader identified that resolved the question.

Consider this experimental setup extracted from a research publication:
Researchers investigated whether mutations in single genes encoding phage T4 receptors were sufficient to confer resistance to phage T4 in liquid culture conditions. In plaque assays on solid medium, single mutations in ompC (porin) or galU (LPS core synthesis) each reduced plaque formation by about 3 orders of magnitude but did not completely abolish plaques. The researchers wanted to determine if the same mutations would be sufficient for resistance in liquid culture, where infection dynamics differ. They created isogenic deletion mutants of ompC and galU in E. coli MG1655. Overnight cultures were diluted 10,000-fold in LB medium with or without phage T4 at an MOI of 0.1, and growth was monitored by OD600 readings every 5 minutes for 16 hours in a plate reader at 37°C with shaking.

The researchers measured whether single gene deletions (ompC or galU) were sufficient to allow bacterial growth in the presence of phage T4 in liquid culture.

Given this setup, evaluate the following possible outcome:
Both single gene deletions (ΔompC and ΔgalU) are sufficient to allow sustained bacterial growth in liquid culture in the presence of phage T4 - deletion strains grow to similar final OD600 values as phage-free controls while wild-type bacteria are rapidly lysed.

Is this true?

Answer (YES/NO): YES